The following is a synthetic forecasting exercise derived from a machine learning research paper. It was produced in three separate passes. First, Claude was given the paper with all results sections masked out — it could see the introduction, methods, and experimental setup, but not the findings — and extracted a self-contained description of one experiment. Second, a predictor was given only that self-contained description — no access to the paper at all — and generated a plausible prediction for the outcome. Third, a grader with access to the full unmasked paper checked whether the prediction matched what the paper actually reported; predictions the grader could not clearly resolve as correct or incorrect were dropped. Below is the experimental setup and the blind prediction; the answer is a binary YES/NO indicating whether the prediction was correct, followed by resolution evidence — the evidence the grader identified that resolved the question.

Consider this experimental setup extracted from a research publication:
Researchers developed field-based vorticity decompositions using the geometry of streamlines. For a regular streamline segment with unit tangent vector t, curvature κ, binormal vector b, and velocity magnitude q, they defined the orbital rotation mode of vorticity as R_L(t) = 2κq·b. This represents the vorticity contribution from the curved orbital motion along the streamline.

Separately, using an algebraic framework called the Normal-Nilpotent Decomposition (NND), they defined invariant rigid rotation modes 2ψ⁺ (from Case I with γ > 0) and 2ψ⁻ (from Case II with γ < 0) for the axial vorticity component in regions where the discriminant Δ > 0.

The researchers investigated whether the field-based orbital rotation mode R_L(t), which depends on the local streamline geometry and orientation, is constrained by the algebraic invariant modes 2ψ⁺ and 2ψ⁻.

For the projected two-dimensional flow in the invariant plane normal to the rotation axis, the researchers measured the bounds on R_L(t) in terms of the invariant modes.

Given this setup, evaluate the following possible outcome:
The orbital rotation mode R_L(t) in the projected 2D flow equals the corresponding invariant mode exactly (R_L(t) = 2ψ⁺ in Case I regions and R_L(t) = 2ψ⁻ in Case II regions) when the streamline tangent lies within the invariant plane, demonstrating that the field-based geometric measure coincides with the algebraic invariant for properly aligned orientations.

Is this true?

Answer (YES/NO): NO